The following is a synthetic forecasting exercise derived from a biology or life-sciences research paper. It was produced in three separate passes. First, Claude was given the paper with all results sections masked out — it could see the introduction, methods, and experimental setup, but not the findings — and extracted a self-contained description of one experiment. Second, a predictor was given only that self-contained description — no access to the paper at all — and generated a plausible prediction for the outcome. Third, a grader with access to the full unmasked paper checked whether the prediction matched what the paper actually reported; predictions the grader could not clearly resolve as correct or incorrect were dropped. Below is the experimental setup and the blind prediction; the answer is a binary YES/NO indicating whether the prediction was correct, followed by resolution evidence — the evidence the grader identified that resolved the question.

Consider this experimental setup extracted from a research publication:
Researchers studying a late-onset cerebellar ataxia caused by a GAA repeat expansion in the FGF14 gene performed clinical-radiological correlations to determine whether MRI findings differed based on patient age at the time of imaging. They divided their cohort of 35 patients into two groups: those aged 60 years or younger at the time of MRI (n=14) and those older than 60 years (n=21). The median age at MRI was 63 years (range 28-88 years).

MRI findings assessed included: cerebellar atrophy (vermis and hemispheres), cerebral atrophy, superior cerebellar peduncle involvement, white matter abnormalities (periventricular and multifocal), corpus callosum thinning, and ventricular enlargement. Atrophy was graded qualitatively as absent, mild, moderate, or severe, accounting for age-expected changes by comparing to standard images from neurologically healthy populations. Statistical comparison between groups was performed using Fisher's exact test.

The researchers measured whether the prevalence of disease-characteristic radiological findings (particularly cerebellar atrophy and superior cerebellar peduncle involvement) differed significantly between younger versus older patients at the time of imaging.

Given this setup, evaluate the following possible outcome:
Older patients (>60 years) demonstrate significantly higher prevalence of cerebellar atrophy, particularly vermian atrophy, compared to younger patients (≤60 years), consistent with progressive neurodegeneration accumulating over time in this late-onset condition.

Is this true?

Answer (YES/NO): NO